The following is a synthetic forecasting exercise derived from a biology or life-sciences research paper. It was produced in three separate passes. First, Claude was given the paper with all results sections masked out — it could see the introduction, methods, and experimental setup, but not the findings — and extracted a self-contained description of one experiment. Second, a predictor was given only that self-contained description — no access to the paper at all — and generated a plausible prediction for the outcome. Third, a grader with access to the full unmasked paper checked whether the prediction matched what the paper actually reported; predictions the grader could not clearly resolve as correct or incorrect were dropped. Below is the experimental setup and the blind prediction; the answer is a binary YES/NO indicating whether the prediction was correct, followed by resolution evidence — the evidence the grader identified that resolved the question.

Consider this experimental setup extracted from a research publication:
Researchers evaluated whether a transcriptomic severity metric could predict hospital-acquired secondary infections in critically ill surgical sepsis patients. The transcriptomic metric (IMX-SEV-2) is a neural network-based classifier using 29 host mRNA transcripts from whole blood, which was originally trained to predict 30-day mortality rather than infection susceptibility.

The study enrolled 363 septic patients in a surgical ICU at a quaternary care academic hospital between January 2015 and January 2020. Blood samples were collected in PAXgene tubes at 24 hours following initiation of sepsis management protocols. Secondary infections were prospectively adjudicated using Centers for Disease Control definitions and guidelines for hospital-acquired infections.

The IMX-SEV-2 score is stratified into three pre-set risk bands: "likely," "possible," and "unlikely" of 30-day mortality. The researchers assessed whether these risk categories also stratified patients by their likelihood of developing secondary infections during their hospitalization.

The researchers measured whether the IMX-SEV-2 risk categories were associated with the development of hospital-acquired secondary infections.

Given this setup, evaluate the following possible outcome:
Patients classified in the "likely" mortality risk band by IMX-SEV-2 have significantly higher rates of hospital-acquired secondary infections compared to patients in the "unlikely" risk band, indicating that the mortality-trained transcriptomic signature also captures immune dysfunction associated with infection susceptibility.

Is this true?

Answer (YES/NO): YES